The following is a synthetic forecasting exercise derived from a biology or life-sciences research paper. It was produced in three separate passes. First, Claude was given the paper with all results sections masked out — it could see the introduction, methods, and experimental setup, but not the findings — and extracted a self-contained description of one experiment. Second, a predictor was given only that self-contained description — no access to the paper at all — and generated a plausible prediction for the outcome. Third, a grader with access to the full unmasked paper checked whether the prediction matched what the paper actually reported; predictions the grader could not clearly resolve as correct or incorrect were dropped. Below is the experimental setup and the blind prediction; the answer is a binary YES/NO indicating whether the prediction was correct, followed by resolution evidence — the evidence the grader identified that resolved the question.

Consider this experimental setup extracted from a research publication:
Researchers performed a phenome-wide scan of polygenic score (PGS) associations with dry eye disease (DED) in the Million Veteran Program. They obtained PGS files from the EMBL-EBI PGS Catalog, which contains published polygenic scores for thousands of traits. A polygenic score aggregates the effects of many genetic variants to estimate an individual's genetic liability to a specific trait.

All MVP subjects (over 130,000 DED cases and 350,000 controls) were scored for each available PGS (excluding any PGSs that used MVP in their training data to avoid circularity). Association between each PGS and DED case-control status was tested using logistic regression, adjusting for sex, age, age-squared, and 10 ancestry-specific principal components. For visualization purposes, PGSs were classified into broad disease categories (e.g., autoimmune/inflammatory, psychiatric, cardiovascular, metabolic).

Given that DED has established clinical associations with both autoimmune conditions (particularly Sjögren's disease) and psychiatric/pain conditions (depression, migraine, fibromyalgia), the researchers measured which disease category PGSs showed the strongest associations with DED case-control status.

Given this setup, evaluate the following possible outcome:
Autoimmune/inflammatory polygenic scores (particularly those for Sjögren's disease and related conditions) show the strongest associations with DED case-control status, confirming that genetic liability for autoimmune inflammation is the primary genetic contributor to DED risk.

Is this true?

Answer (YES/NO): NO